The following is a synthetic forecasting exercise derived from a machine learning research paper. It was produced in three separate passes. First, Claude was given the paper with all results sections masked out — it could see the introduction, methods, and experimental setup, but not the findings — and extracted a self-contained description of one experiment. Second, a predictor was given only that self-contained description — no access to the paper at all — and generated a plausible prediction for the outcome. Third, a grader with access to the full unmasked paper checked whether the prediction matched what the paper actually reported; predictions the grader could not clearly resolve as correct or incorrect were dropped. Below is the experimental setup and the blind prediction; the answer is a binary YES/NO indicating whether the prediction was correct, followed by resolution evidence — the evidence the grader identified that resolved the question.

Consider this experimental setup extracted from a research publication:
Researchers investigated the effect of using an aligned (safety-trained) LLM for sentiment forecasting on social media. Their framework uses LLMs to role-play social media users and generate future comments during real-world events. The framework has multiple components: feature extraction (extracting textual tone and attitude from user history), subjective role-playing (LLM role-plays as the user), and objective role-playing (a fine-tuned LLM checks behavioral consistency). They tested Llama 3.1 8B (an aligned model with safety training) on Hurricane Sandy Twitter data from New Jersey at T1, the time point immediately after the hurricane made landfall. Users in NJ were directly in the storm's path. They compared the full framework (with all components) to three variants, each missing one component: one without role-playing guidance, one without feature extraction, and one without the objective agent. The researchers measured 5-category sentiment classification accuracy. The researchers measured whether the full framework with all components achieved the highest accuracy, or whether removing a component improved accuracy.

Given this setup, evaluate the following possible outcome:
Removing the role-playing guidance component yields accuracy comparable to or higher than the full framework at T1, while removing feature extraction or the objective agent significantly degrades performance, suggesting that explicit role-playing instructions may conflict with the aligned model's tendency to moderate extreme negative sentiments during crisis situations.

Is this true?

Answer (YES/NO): NO